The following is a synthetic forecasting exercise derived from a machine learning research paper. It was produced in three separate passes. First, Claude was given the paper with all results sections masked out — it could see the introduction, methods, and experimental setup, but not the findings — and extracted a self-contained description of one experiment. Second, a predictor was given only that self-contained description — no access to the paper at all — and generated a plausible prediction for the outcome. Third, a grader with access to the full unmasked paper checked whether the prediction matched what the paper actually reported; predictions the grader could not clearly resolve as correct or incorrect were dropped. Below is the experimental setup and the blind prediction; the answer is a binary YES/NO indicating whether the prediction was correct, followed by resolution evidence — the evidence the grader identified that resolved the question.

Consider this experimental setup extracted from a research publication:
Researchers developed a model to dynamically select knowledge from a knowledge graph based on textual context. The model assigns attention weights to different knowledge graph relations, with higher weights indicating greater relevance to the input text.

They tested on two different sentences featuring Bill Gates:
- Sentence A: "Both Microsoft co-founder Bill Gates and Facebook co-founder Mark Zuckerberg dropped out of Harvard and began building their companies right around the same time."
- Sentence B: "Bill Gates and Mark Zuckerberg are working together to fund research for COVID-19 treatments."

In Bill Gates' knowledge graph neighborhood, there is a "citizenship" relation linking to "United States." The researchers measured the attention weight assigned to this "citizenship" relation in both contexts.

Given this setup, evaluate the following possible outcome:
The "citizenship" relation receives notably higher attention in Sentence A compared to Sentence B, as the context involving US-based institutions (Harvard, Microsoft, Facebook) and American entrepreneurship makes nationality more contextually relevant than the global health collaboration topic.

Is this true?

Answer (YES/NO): NO